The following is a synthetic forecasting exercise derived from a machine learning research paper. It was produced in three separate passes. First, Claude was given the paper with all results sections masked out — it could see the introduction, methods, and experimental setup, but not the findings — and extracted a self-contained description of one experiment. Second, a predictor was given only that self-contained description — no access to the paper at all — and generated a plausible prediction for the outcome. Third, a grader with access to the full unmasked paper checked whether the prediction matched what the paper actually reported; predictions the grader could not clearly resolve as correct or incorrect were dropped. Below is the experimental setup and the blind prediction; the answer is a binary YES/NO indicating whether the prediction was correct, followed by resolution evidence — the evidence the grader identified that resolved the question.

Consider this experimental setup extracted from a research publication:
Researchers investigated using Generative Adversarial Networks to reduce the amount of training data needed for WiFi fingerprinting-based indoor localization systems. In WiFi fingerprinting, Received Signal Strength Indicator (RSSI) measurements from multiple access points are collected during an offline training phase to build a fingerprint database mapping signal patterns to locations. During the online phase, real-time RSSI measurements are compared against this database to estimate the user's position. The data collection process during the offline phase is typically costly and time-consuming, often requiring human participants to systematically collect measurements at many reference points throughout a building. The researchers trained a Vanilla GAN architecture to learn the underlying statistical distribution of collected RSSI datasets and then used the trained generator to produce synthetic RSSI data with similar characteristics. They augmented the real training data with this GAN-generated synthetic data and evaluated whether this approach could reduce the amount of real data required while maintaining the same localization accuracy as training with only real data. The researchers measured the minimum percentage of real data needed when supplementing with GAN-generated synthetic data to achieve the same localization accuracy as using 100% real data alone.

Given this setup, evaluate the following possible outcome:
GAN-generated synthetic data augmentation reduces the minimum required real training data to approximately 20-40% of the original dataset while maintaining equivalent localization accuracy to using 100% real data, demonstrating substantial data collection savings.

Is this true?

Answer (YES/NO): NO